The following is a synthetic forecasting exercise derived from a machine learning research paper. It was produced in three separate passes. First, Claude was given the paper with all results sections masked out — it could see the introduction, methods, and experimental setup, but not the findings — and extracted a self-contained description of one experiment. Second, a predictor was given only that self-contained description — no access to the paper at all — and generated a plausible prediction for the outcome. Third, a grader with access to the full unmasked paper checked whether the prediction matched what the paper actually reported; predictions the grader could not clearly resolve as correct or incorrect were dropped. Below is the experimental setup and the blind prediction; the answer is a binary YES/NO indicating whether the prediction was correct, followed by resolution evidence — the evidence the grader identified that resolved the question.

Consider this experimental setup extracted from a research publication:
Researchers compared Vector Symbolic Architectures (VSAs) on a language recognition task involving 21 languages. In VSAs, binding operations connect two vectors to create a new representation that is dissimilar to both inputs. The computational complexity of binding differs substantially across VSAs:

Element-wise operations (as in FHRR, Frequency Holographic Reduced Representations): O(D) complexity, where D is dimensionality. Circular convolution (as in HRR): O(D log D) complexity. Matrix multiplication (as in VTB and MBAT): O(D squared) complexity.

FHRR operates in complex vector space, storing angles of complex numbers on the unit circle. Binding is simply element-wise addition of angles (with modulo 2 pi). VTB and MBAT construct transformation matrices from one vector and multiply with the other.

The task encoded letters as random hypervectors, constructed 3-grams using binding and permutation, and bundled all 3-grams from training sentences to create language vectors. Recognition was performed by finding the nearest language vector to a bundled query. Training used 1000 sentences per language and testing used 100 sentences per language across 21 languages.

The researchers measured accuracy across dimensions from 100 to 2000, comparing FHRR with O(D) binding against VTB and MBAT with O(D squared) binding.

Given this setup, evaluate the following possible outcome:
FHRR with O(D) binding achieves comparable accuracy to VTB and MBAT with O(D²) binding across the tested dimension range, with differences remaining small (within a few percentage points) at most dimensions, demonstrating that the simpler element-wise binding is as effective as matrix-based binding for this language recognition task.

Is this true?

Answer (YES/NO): YES